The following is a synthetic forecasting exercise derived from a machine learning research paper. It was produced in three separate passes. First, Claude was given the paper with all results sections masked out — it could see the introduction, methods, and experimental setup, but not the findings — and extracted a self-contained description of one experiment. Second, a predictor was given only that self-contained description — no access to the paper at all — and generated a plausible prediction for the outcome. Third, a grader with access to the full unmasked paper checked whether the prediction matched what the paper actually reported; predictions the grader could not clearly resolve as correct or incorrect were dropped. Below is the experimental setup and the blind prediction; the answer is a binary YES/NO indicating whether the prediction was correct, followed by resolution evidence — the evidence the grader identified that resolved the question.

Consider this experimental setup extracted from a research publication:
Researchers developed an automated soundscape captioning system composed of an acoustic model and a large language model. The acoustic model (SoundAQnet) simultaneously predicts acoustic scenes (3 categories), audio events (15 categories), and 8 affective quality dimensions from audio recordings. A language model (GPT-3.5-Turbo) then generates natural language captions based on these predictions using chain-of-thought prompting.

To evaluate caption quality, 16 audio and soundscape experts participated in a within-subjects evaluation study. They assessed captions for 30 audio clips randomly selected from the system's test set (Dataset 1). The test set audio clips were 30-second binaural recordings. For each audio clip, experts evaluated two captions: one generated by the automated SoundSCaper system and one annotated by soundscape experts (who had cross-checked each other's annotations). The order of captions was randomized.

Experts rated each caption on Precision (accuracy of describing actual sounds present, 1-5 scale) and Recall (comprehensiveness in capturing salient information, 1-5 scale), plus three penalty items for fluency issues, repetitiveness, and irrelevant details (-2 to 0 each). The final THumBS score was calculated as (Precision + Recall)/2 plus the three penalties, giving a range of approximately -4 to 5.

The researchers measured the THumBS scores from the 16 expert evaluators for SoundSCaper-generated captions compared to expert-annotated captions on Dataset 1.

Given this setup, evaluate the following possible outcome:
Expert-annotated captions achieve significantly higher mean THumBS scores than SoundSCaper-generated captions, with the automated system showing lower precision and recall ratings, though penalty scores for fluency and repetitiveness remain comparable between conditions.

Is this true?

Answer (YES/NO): NO